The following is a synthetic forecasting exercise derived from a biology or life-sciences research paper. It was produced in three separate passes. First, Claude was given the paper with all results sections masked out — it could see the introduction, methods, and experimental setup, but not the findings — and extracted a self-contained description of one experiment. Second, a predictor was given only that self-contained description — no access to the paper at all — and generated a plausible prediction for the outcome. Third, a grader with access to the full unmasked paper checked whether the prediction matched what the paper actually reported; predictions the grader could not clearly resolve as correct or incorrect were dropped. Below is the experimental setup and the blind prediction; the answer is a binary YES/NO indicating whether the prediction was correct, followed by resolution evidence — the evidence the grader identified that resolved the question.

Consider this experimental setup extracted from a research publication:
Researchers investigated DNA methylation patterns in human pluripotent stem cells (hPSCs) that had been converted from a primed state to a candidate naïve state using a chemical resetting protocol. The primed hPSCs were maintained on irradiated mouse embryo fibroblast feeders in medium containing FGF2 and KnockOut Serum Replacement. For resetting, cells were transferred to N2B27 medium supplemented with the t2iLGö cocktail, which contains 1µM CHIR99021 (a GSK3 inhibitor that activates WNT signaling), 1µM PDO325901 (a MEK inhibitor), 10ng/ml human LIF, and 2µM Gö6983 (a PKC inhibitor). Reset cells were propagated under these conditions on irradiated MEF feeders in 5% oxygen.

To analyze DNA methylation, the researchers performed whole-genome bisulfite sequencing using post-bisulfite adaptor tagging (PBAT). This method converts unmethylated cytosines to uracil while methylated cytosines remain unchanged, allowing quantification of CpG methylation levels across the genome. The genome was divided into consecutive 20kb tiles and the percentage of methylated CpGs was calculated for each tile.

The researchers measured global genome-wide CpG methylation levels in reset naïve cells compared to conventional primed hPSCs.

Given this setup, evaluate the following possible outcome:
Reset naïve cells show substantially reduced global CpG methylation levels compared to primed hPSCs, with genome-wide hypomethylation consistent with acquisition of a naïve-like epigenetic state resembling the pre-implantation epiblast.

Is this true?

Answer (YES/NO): YES